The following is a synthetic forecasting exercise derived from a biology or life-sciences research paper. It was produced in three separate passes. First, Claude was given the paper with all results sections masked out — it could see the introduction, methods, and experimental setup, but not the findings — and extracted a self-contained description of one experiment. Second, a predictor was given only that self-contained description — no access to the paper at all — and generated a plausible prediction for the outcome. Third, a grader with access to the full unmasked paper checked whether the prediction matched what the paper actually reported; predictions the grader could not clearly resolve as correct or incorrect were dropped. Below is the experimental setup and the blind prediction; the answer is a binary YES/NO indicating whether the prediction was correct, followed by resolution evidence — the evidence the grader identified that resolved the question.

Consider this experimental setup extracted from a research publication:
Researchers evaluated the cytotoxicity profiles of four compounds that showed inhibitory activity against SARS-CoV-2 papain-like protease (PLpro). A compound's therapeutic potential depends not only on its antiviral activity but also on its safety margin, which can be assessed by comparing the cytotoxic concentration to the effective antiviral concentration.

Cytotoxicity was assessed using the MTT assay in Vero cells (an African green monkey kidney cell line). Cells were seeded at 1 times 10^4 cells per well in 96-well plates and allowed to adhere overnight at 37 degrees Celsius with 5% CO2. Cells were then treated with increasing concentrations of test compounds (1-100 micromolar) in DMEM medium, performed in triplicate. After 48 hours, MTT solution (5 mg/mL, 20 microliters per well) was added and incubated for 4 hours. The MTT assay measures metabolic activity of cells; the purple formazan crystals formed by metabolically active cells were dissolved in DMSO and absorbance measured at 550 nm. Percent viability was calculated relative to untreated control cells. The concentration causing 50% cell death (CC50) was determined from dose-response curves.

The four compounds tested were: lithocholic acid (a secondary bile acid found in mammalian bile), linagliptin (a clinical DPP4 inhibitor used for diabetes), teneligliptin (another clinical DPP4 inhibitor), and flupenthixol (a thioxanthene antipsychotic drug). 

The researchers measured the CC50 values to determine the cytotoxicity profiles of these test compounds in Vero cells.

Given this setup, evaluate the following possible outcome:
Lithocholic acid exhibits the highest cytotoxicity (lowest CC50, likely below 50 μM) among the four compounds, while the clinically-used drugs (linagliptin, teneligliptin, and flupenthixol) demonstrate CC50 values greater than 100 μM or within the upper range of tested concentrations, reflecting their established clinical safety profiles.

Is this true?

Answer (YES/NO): NO